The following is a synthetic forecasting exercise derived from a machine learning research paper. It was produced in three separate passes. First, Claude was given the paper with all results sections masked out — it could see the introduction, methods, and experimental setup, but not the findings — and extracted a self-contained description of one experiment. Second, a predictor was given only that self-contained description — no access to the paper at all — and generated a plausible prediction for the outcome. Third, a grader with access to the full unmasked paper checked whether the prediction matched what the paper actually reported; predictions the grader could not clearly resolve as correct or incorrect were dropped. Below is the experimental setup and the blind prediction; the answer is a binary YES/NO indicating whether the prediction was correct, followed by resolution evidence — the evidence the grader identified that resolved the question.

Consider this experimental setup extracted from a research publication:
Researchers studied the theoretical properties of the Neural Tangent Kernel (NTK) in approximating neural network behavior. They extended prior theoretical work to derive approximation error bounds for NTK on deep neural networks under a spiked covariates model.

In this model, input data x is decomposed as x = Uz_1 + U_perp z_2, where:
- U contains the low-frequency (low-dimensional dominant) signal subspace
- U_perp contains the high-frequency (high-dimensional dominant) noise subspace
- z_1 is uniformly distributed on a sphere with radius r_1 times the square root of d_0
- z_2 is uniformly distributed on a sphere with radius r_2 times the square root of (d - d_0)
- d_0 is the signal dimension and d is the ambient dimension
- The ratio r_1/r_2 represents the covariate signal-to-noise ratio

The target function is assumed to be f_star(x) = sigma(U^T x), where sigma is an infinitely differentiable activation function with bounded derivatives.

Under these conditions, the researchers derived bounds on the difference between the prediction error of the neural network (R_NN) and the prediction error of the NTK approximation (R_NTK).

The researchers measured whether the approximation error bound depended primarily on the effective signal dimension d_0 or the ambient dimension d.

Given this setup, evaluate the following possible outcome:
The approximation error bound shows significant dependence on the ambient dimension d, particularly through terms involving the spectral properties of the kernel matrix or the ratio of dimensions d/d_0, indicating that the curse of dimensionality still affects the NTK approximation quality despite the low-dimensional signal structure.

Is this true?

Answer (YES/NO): NO